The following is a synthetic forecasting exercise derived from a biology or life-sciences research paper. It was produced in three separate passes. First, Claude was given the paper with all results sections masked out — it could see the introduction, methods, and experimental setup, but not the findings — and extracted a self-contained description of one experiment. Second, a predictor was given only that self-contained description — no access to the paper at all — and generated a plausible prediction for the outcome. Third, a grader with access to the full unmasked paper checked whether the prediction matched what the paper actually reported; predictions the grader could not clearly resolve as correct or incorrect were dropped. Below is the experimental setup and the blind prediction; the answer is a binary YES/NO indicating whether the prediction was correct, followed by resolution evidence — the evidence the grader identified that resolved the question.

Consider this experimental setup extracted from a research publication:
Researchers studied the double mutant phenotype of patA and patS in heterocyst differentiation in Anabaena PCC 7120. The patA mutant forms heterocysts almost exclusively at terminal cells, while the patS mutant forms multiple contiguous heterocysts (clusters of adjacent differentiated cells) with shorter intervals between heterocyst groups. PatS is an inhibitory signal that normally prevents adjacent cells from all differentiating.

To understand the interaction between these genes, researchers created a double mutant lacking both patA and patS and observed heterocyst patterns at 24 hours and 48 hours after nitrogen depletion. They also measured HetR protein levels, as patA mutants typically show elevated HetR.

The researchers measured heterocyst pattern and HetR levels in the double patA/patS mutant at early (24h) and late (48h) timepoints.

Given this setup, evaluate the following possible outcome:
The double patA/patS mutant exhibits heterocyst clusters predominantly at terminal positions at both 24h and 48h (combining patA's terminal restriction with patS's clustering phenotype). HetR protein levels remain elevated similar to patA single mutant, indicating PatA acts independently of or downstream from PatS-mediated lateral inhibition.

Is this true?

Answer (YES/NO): NO